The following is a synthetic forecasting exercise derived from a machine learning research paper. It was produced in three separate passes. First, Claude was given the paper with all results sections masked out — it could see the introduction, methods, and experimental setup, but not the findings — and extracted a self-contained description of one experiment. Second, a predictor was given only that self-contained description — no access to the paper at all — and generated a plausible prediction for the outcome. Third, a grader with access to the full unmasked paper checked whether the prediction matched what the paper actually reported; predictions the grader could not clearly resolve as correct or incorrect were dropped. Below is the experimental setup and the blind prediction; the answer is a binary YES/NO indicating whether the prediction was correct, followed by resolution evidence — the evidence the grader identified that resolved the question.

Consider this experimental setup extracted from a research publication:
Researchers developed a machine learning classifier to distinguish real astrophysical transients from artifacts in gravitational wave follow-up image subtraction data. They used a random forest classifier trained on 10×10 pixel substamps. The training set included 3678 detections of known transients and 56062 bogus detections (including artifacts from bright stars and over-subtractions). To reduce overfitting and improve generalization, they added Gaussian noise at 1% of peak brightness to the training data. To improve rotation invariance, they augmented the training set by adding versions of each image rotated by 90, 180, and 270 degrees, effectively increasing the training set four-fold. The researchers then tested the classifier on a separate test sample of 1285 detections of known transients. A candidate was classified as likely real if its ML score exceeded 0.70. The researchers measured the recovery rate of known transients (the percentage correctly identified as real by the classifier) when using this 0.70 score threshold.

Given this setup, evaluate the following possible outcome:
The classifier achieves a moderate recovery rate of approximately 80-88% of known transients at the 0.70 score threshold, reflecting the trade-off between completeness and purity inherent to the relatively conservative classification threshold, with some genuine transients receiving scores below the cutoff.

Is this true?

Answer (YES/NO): NO